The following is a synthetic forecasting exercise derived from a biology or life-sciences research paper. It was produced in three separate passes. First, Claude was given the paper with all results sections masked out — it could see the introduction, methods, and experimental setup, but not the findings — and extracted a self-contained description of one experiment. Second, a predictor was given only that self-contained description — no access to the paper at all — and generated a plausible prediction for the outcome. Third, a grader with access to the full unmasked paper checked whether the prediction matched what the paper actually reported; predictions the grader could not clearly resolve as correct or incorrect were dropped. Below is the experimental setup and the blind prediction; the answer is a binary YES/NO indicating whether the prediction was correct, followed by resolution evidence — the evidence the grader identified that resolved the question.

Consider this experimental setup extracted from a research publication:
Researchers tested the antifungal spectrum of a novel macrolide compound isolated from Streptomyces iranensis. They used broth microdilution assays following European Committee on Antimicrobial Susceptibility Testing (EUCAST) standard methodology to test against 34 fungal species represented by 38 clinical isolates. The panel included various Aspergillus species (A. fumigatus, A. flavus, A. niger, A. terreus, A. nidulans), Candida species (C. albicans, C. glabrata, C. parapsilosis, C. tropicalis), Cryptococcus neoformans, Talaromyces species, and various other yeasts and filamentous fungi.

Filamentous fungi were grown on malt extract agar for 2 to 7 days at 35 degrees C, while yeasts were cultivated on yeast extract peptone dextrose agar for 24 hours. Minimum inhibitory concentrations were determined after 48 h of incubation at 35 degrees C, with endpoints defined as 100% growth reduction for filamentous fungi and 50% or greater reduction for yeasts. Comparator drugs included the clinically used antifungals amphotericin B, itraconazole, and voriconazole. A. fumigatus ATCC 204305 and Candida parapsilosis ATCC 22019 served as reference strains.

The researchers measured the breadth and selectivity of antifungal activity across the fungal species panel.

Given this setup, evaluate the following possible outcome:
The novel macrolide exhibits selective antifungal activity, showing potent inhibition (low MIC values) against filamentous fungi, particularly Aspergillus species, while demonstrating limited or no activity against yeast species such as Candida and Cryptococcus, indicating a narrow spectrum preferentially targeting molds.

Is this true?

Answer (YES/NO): NO